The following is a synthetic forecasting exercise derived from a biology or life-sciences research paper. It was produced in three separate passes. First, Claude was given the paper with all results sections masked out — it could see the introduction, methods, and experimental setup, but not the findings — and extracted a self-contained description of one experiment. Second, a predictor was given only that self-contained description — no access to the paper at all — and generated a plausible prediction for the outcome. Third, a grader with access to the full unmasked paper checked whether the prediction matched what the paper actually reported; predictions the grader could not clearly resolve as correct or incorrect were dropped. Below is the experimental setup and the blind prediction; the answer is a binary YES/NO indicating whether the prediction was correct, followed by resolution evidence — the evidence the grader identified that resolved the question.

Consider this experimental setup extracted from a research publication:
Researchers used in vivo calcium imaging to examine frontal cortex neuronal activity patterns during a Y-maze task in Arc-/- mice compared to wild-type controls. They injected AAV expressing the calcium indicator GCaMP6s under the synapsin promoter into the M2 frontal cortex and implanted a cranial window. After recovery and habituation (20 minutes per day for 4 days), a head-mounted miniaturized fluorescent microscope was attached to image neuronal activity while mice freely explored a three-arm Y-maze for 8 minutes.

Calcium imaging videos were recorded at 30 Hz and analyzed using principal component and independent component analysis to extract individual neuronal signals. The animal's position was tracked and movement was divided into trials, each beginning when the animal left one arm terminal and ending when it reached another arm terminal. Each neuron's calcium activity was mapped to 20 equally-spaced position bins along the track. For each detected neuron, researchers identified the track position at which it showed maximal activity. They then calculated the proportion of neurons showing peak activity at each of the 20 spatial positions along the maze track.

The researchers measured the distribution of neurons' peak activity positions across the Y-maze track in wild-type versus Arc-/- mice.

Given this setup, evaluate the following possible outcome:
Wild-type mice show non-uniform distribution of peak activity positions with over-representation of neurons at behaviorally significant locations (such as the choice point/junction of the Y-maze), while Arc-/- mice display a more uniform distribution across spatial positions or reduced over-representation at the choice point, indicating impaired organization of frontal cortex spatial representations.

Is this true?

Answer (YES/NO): YES